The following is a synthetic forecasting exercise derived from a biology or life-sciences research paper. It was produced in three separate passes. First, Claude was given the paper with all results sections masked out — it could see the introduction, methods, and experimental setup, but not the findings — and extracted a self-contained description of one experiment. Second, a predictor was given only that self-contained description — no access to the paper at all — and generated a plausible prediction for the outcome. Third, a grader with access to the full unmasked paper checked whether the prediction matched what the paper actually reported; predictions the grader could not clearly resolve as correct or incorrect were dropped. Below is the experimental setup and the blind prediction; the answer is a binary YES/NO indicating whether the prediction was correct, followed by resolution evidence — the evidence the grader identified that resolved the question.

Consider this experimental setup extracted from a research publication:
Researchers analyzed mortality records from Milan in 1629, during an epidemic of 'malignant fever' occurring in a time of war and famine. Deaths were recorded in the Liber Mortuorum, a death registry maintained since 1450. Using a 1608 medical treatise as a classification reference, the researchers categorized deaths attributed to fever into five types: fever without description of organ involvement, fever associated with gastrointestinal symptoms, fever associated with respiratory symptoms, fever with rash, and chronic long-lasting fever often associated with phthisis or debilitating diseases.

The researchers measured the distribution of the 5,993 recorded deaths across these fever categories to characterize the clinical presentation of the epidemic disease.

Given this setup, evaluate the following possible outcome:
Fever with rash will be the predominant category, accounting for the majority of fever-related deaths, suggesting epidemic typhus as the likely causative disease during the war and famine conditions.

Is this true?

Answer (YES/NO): NO